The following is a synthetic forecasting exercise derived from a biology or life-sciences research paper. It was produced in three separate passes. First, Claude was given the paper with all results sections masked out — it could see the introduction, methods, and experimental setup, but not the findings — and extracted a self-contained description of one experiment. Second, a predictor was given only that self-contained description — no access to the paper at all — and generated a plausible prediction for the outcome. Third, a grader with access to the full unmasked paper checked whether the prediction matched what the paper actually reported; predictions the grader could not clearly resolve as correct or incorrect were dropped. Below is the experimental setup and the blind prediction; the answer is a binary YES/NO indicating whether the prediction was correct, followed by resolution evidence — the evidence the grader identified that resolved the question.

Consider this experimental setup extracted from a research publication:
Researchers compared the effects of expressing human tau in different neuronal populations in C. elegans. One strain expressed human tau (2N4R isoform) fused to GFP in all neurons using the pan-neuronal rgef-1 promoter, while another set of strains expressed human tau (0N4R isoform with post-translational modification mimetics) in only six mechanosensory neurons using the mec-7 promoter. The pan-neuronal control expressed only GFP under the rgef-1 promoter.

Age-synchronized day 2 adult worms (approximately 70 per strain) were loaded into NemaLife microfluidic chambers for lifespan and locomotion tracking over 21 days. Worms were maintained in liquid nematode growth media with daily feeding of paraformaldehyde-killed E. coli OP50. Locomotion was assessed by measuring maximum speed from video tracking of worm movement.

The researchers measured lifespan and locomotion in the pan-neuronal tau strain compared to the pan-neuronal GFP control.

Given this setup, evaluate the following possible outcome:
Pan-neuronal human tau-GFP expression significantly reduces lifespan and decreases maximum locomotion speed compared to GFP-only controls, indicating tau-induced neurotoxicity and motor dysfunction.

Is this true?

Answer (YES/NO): NO